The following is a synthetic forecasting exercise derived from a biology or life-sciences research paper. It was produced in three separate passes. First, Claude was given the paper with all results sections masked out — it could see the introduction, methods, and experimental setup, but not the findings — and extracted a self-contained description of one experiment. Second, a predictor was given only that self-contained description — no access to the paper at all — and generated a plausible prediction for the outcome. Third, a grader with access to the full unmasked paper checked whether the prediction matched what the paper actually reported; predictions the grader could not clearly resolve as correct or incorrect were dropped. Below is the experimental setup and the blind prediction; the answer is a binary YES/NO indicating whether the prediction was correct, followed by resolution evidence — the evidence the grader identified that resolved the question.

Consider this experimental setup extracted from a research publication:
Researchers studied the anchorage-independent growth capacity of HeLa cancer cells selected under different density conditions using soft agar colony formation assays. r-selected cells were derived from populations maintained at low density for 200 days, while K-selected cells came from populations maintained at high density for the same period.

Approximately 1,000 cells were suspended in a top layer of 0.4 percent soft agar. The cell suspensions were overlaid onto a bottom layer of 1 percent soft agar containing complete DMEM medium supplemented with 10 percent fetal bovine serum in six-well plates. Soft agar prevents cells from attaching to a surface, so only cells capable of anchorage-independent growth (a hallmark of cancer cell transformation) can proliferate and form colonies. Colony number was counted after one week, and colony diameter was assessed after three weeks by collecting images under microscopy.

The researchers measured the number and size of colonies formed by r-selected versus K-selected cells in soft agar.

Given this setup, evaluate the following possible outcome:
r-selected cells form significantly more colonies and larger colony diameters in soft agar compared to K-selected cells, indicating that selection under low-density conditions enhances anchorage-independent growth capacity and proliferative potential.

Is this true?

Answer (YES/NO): NO